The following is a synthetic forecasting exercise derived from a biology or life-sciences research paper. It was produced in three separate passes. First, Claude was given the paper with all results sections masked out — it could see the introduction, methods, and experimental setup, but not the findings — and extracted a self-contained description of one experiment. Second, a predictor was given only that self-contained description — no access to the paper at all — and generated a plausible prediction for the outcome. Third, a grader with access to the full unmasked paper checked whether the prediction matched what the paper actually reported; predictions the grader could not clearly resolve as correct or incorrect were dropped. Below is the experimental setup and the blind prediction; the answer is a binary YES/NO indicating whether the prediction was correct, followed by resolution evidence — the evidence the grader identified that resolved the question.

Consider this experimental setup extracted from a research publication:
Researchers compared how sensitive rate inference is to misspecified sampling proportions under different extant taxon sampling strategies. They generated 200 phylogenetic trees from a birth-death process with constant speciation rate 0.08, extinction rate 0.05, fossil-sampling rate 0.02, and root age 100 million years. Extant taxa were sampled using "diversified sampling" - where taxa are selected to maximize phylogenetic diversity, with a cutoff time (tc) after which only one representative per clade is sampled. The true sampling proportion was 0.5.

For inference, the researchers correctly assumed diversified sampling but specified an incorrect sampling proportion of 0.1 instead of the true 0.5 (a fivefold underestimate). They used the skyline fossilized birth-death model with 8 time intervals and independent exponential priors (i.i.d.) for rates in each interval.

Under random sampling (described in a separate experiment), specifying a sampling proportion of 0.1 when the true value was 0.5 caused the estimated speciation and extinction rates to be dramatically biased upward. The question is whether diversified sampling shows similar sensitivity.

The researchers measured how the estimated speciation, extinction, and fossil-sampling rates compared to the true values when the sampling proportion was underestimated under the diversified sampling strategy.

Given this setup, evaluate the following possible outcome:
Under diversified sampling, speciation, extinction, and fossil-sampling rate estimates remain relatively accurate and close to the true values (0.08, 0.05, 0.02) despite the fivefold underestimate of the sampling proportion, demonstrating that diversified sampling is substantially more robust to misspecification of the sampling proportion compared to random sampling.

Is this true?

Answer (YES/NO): NO